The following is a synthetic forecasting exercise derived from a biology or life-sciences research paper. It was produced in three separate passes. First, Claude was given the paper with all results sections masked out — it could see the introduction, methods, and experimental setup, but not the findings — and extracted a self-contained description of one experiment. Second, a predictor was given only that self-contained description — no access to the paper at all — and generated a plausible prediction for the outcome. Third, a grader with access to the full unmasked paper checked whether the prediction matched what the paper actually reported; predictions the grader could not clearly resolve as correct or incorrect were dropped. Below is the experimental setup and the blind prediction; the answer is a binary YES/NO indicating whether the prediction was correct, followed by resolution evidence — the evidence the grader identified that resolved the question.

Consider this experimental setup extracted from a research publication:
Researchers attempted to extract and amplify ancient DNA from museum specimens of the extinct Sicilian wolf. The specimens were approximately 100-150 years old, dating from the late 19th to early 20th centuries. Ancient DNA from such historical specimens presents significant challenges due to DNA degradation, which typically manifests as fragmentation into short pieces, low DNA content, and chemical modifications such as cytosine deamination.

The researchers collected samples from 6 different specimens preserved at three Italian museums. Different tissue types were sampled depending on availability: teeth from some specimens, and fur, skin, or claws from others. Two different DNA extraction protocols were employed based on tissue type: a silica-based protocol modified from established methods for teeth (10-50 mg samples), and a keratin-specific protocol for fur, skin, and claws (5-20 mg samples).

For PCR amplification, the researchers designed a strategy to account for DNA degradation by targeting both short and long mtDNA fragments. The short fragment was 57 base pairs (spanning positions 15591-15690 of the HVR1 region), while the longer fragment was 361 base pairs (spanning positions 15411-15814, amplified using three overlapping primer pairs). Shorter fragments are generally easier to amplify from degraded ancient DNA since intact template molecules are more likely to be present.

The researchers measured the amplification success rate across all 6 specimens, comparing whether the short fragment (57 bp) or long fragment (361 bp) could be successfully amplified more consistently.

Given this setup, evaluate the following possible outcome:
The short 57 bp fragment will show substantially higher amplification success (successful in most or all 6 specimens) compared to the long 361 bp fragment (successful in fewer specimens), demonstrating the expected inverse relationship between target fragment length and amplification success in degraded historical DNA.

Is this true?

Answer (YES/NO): YES